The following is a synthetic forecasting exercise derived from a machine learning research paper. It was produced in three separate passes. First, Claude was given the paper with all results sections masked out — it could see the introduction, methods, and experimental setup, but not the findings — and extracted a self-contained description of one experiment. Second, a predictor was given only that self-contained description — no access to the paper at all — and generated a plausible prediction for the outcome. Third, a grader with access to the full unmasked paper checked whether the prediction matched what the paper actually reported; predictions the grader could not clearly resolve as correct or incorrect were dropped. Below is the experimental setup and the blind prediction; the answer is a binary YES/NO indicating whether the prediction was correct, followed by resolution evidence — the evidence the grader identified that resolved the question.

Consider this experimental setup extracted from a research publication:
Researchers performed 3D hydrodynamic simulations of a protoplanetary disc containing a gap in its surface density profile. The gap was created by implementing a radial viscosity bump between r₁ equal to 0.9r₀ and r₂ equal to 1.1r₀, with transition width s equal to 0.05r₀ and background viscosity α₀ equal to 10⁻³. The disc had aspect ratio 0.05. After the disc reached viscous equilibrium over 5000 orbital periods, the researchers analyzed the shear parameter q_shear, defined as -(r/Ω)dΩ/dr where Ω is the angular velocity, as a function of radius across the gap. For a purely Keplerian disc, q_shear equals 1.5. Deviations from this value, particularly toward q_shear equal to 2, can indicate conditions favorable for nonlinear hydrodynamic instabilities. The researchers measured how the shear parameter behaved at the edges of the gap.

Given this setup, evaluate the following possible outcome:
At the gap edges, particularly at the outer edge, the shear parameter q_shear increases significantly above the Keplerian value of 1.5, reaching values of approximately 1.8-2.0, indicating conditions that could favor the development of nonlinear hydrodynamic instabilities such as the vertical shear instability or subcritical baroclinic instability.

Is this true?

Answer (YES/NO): NO